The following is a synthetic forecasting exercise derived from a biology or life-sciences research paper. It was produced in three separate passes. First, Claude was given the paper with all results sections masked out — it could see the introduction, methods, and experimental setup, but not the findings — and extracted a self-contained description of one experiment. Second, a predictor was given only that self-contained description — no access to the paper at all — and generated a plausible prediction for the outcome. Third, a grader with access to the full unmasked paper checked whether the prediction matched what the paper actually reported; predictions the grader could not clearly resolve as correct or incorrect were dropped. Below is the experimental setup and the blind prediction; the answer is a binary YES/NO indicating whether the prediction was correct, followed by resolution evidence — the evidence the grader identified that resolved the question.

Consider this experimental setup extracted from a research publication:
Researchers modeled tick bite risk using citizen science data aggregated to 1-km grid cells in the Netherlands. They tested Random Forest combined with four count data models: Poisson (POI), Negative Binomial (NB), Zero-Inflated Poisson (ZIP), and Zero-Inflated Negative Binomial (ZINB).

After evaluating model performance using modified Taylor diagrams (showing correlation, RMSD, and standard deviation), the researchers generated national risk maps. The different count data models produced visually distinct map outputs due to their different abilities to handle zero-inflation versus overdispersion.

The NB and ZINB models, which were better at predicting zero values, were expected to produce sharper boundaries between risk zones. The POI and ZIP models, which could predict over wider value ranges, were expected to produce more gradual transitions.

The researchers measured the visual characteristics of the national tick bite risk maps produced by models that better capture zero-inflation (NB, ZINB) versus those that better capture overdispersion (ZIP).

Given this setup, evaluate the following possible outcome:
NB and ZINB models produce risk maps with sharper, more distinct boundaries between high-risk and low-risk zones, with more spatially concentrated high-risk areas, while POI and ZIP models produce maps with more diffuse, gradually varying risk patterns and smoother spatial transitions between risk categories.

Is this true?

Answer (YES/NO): YES